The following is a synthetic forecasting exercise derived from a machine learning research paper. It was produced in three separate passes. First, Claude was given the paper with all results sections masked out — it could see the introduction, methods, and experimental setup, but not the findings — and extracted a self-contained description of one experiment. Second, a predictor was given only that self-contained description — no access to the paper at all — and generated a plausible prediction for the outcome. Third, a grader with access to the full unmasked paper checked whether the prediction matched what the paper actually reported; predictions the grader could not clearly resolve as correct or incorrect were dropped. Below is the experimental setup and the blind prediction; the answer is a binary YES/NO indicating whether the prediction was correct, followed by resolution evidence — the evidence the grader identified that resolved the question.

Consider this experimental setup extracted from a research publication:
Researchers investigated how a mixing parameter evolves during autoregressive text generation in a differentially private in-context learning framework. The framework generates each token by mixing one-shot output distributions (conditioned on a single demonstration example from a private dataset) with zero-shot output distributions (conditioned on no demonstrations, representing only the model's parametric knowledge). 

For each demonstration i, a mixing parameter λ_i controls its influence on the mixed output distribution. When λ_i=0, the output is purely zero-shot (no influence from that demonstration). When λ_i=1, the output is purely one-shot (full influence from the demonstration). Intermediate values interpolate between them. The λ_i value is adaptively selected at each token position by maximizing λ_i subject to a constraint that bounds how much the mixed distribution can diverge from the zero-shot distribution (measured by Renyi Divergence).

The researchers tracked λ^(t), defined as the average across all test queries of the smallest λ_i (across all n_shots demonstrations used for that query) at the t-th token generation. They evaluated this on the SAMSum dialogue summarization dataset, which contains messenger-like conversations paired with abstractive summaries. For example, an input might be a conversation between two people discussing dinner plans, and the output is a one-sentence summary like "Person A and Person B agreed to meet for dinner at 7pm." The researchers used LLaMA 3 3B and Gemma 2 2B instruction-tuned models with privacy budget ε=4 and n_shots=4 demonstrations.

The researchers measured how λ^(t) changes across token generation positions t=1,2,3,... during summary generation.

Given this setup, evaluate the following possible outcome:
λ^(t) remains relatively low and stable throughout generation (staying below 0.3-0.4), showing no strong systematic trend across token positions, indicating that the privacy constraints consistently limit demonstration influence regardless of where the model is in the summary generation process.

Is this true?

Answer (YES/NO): NO